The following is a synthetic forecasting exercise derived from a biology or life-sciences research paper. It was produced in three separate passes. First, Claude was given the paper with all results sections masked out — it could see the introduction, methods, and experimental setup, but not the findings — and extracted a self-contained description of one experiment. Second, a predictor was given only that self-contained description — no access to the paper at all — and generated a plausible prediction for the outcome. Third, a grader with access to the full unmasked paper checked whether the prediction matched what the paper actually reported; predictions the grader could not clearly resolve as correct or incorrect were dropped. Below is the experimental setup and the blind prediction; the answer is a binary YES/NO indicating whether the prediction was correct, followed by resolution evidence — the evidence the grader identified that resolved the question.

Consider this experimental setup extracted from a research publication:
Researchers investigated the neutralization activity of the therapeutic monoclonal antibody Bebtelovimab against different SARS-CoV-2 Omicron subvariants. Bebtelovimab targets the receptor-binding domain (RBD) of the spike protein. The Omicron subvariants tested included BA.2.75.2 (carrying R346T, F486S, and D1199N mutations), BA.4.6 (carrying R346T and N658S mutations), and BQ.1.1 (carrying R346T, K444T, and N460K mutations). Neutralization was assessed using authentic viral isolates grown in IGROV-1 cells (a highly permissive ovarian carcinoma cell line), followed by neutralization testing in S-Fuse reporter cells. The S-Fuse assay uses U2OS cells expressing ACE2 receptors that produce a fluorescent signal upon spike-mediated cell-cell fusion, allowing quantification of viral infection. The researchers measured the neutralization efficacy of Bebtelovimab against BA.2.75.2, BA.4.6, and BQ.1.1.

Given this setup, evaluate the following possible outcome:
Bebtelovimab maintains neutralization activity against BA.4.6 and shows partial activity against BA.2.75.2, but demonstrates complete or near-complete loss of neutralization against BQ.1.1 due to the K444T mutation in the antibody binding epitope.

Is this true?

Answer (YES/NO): NO